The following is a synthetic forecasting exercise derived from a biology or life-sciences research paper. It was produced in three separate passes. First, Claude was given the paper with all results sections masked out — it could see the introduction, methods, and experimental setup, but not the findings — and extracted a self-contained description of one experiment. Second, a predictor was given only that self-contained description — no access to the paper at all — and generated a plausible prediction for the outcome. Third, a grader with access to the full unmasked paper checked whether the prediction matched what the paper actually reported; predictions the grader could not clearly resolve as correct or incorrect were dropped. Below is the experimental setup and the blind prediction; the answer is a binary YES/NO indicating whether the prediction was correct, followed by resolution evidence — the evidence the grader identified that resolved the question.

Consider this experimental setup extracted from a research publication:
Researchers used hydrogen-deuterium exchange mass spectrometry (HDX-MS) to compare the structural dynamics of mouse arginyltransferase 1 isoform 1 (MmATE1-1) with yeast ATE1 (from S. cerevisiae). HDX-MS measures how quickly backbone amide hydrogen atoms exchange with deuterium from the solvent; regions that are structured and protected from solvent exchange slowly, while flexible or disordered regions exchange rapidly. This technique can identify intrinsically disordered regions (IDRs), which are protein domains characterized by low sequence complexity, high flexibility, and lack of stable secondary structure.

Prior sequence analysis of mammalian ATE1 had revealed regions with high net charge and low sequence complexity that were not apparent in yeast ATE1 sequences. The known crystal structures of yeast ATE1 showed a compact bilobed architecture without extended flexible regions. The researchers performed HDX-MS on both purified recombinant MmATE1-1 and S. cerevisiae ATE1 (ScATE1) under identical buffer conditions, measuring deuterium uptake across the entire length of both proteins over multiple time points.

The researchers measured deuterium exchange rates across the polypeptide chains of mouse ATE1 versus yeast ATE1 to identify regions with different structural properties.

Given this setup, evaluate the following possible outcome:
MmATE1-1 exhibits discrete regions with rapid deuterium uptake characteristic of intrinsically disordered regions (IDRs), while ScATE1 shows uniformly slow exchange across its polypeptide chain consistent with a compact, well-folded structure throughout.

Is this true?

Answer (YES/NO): NO